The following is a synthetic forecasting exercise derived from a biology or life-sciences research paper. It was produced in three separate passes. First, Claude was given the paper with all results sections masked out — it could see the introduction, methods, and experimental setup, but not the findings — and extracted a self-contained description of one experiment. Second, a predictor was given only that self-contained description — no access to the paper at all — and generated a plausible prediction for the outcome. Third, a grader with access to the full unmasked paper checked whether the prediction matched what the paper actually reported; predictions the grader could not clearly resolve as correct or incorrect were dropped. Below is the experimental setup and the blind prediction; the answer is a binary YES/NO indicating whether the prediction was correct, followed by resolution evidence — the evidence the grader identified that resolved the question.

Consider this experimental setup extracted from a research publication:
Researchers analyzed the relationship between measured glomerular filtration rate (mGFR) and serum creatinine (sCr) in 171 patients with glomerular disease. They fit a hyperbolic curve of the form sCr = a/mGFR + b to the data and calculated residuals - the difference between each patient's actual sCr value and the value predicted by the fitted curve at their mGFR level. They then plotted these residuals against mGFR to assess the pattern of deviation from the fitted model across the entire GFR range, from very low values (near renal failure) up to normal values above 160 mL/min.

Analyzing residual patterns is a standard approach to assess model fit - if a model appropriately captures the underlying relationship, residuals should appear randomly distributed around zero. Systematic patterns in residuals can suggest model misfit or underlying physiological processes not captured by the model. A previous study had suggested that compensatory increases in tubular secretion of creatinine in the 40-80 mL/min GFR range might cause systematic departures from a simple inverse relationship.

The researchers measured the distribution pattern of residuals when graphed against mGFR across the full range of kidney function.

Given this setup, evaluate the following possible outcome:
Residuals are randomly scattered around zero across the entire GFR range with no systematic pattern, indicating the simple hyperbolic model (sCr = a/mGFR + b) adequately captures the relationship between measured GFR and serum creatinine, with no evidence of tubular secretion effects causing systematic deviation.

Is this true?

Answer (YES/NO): NO